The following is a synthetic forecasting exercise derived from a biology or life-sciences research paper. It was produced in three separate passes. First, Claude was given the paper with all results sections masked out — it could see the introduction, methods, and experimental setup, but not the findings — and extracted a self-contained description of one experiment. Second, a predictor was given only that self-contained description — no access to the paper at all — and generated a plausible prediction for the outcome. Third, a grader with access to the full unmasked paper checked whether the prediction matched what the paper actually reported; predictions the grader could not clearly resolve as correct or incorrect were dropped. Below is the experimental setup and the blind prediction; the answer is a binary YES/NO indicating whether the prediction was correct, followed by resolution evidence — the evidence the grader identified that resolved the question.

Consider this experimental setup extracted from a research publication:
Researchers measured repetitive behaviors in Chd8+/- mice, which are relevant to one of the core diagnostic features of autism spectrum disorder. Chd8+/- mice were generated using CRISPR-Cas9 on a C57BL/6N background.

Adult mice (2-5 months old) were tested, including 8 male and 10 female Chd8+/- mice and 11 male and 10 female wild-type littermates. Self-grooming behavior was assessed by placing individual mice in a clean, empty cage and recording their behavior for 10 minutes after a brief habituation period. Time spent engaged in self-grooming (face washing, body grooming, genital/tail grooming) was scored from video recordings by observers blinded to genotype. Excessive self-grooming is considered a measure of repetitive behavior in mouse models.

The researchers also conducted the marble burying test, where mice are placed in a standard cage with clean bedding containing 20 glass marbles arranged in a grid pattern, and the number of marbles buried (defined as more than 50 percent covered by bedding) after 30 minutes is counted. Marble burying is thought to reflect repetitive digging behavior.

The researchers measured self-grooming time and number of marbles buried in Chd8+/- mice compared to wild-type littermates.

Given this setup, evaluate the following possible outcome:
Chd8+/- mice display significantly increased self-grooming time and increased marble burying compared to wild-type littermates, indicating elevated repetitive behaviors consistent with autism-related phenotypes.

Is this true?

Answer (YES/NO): NO